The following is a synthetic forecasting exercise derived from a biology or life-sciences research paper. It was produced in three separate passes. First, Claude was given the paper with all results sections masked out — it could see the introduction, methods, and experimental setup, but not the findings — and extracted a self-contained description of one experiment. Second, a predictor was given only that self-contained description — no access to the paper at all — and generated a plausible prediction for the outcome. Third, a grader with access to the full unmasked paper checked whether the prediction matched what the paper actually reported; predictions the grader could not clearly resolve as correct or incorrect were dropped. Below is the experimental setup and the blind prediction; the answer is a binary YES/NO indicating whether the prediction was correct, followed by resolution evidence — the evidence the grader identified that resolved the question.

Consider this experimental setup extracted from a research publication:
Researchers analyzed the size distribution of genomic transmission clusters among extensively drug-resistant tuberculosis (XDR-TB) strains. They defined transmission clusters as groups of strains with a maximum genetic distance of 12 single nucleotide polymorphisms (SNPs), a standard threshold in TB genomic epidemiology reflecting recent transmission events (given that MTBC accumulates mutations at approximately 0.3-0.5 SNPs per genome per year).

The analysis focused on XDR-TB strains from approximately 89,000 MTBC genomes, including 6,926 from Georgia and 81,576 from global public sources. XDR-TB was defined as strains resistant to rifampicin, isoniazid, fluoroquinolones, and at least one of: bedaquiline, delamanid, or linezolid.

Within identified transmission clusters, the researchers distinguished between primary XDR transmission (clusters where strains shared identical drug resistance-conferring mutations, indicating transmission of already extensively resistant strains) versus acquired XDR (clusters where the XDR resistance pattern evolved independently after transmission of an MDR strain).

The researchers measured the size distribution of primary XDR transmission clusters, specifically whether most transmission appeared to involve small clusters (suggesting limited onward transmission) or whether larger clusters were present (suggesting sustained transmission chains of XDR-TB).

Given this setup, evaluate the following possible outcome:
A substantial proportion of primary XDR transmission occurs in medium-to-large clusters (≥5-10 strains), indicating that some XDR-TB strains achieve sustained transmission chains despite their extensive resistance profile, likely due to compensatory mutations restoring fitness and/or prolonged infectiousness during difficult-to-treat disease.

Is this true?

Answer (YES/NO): NO